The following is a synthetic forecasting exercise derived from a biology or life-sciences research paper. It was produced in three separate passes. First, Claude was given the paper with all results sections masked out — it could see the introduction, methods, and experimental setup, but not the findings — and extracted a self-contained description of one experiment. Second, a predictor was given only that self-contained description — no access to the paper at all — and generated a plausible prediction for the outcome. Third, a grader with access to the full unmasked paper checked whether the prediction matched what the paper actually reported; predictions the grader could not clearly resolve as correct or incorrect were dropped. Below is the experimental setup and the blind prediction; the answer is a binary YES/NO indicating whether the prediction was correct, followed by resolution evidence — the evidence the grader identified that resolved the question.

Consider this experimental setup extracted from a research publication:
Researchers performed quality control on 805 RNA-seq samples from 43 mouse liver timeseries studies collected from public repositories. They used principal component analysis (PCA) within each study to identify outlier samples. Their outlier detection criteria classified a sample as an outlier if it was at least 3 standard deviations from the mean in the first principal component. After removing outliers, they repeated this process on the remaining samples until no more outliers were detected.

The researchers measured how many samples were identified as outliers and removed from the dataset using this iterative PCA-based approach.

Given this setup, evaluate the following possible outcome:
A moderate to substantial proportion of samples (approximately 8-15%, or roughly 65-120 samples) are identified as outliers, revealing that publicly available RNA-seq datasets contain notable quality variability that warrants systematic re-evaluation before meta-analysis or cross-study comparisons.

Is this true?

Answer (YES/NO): NO